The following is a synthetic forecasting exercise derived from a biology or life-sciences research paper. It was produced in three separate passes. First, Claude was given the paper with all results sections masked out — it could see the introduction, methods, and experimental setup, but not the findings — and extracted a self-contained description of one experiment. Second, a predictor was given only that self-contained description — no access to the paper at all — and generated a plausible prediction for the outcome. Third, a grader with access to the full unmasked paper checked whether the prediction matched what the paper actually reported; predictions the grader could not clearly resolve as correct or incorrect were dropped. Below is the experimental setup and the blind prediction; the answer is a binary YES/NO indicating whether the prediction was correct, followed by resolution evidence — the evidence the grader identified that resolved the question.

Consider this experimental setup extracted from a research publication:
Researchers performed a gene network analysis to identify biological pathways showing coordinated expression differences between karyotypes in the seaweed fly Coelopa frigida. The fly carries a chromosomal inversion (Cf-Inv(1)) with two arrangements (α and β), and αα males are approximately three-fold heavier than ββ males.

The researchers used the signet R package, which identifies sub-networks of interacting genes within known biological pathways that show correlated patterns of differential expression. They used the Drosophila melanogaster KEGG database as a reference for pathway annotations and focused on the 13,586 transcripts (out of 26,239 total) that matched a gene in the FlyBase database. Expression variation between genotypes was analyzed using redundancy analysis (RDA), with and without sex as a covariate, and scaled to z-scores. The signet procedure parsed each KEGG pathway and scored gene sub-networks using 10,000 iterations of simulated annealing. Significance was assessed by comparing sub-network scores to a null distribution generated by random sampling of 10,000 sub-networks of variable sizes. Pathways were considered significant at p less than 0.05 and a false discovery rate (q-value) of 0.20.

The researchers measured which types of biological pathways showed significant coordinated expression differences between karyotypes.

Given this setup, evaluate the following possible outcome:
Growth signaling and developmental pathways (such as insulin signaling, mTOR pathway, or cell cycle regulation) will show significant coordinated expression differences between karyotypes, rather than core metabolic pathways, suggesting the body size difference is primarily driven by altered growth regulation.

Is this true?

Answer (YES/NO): NO